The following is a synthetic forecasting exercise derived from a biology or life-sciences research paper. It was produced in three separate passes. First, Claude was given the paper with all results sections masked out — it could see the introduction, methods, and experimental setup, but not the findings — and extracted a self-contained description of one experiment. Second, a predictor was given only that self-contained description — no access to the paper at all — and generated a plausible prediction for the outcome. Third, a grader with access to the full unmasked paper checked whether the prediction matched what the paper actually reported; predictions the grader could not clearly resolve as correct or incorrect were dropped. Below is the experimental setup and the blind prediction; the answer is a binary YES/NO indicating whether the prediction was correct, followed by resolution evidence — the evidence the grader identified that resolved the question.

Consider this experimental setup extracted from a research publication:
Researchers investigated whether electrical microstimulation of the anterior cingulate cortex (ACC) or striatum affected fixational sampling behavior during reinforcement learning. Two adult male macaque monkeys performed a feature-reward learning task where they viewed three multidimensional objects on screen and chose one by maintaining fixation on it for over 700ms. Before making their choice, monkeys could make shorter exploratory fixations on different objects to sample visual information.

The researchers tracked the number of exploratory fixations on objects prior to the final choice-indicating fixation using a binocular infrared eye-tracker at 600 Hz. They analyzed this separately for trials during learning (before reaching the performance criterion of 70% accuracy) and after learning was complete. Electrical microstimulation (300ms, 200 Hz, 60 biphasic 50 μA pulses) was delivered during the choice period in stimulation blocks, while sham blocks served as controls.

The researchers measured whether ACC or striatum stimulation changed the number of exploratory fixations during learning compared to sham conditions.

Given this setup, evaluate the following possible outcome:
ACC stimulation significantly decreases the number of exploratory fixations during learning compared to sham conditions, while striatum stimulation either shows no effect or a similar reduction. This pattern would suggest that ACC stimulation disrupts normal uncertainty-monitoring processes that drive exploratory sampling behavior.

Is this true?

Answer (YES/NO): NO